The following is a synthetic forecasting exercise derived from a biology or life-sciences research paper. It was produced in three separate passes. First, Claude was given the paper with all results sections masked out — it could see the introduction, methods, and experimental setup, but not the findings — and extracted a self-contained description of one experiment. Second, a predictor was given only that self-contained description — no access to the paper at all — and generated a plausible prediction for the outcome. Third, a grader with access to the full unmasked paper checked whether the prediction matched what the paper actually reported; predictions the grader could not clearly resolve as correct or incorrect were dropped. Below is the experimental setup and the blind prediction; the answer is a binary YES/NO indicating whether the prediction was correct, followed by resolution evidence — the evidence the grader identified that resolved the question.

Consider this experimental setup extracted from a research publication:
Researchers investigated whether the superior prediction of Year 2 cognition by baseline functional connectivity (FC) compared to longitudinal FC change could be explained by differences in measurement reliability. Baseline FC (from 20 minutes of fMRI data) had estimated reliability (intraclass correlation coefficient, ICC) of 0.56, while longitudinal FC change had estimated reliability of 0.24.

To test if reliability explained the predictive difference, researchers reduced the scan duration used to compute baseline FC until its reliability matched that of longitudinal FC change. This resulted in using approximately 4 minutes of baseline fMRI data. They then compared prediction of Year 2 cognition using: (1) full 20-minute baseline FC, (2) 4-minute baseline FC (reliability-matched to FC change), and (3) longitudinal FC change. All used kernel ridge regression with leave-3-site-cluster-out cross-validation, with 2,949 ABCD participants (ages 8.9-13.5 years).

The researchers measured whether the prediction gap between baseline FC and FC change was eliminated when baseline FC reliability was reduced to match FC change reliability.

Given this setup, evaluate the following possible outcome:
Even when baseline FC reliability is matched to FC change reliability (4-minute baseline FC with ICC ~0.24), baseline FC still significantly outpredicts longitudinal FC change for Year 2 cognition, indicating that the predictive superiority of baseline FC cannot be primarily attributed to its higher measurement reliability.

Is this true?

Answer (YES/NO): YES